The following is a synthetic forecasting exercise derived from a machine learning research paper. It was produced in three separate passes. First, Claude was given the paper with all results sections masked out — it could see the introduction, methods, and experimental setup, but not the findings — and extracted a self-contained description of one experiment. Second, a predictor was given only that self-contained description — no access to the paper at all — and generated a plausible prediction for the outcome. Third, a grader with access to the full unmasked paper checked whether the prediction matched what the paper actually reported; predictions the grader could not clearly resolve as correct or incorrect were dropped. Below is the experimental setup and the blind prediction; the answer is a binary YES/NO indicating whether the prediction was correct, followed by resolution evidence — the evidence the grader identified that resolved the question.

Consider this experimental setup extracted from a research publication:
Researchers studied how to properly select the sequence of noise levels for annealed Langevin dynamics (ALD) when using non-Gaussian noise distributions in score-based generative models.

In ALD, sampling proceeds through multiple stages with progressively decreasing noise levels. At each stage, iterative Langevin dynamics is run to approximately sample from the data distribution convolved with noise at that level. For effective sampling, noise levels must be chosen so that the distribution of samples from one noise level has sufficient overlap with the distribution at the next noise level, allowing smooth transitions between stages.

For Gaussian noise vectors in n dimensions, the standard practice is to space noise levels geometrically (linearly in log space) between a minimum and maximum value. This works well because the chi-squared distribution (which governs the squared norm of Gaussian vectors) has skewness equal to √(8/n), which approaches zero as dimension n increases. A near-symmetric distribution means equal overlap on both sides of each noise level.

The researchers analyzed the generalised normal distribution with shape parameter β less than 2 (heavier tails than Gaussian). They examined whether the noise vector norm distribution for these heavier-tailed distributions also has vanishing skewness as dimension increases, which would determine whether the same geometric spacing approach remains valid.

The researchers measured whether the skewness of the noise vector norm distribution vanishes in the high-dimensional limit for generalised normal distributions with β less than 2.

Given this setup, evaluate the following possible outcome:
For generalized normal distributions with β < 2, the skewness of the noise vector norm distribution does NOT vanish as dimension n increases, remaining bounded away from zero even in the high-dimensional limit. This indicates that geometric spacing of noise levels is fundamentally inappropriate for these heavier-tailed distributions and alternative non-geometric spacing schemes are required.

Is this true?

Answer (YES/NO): YES